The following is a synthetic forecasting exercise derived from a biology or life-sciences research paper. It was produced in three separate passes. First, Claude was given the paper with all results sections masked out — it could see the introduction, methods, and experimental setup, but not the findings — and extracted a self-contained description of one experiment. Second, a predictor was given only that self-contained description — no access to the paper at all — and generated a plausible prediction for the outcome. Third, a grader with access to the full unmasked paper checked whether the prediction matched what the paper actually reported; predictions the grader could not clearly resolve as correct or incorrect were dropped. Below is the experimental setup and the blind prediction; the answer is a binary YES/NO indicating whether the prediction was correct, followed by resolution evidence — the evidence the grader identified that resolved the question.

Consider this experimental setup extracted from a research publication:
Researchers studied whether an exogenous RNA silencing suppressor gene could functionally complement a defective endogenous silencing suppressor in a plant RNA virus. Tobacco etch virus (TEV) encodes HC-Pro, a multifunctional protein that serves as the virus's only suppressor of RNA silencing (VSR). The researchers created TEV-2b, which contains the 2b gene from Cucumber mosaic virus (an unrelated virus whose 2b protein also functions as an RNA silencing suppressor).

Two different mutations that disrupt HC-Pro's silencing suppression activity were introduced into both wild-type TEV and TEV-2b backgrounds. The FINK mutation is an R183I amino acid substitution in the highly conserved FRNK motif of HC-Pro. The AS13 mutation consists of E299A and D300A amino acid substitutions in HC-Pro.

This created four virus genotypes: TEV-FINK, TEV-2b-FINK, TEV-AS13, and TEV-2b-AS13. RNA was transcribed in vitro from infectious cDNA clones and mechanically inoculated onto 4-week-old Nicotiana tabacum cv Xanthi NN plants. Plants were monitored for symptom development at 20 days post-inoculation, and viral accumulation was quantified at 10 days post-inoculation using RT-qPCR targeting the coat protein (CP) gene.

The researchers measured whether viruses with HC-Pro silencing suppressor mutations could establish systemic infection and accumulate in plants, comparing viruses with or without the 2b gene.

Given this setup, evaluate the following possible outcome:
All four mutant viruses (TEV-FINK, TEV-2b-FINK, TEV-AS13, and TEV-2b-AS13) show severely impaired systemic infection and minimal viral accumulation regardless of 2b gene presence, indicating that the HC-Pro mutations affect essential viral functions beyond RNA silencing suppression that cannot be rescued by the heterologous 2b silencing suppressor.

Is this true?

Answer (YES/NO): NO